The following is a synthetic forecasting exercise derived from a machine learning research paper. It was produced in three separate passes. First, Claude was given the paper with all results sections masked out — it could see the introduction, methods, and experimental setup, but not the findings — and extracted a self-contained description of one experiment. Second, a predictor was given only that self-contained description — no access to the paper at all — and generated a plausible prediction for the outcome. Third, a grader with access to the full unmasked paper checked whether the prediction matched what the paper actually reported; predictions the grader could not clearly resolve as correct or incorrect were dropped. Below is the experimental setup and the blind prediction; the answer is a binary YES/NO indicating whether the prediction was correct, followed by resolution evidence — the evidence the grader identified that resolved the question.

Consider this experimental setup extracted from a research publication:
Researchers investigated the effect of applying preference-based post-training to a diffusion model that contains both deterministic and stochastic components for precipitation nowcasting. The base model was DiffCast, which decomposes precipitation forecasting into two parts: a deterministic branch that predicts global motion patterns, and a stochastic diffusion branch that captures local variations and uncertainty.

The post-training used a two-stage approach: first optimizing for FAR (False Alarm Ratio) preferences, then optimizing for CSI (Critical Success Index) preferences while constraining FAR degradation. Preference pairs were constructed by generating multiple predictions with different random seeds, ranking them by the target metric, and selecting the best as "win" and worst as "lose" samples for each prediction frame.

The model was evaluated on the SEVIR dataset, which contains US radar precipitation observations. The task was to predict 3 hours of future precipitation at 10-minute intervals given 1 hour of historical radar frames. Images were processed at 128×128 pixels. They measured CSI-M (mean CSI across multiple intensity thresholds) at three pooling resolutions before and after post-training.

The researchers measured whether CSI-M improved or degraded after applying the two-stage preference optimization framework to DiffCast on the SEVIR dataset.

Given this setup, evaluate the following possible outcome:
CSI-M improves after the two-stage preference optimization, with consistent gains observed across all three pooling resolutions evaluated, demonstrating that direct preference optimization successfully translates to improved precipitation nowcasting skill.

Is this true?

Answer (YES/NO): NO